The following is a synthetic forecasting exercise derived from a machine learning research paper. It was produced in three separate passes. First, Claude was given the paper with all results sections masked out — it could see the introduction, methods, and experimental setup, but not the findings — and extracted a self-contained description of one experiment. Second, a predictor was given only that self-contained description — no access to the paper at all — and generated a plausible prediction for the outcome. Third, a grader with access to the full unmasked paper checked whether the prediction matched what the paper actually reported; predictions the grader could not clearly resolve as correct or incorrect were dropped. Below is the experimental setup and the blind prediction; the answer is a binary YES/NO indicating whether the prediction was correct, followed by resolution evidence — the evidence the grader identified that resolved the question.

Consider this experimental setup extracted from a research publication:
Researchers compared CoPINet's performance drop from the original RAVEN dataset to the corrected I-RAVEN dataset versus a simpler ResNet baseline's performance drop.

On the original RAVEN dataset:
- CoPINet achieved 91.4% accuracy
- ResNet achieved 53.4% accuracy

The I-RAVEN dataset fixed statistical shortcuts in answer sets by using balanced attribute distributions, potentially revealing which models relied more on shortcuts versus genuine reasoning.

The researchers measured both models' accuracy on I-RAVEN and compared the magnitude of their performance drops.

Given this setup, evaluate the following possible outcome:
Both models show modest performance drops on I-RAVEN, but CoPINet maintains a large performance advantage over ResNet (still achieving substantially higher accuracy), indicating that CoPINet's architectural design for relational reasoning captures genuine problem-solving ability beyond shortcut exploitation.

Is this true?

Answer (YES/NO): NO